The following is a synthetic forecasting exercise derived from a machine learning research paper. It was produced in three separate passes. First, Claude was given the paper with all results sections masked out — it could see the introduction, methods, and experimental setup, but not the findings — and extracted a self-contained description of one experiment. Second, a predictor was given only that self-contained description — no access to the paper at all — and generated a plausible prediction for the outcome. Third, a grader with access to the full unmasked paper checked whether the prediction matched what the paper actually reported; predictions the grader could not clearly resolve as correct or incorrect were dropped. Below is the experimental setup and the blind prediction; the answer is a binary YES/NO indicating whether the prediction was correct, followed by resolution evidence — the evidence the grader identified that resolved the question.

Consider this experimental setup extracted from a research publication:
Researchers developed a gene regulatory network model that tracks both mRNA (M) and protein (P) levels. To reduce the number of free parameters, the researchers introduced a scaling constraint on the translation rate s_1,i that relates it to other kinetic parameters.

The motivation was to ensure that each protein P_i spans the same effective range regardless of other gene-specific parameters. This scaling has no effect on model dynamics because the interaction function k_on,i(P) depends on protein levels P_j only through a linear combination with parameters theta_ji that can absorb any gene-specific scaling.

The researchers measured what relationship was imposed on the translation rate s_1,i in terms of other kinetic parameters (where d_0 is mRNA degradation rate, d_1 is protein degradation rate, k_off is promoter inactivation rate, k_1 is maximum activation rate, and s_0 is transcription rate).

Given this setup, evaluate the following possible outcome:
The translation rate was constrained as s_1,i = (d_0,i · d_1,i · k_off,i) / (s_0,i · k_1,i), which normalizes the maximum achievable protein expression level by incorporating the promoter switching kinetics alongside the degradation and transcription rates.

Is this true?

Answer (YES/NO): YES